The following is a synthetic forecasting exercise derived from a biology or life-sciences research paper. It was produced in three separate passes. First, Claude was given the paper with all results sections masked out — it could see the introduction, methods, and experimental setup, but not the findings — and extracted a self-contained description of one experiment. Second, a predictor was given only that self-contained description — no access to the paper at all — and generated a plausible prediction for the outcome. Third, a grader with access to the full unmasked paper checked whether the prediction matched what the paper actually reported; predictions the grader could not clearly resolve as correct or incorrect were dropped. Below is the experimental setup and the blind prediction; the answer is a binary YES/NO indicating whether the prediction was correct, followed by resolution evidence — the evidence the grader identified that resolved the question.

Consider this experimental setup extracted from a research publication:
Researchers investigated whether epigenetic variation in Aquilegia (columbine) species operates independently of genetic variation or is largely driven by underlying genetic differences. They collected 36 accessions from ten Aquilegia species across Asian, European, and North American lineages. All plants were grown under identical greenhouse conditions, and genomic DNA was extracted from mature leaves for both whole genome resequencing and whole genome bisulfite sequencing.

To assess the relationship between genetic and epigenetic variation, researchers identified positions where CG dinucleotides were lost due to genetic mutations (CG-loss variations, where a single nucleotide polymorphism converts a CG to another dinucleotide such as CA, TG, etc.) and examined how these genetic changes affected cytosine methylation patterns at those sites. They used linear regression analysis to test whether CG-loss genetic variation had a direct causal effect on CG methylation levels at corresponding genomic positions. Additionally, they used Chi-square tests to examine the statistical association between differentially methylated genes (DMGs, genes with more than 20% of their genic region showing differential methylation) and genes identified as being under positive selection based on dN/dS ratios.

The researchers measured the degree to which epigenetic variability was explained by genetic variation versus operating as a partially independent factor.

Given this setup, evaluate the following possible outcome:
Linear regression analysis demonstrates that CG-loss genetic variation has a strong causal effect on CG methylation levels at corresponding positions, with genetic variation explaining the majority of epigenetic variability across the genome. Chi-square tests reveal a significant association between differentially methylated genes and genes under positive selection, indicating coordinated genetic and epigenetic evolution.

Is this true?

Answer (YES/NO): NO